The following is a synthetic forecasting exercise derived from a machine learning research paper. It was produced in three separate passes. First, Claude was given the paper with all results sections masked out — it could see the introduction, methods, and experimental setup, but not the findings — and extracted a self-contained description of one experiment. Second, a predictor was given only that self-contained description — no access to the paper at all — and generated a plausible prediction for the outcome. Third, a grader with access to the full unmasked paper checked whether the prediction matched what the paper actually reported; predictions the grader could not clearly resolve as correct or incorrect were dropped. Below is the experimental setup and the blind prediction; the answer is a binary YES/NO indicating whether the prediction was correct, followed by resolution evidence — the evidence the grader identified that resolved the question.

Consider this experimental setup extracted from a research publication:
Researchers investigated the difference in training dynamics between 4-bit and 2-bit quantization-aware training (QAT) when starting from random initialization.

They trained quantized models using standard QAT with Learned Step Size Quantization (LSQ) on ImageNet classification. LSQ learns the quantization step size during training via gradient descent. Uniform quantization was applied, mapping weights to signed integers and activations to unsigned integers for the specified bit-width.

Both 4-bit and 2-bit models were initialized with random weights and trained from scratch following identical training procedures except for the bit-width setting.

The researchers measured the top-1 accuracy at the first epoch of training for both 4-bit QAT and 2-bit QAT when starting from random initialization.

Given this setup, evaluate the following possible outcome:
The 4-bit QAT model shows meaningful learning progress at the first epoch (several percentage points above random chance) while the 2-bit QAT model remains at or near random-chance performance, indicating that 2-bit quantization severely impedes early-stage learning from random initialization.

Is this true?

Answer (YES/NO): YES